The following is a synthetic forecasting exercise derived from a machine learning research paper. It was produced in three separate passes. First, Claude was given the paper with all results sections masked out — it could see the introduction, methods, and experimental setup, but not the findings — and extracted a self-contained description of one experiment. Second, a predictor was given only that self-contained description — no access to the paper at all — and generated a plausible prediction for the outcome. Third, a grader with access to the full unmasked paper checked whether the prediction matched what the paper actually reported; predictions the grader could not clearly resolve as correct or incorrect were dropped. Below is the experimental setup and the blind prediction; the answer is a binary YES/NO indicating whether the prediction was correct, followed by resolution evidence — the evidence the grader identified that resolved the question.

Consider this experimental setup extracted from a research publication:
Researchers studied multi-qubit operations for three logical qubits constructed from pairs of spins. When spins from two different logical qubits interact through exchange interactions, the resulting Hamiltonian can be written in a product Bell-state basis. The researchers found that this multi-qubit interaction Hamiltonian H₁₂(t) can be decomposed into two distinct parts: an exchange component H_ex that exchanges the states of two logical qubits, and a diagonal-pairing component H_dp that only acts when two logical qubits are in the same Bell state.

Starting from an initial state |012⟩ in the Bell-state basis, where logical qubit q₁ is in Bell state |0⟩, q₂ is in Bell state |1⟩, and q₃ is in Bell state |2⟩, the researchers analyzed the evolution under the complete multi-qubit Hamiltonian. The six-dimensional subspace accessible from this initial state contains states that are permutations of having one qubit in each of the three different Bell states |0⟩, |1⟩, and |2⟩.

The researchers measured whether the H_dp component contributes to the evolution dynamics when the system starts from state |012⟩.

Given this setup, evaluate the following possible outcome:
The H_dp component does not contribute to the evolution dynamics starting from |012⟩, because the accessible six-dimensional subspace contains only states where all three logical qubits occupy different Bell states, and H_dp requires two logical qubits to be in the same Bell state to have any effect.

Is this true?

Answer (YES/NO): YES